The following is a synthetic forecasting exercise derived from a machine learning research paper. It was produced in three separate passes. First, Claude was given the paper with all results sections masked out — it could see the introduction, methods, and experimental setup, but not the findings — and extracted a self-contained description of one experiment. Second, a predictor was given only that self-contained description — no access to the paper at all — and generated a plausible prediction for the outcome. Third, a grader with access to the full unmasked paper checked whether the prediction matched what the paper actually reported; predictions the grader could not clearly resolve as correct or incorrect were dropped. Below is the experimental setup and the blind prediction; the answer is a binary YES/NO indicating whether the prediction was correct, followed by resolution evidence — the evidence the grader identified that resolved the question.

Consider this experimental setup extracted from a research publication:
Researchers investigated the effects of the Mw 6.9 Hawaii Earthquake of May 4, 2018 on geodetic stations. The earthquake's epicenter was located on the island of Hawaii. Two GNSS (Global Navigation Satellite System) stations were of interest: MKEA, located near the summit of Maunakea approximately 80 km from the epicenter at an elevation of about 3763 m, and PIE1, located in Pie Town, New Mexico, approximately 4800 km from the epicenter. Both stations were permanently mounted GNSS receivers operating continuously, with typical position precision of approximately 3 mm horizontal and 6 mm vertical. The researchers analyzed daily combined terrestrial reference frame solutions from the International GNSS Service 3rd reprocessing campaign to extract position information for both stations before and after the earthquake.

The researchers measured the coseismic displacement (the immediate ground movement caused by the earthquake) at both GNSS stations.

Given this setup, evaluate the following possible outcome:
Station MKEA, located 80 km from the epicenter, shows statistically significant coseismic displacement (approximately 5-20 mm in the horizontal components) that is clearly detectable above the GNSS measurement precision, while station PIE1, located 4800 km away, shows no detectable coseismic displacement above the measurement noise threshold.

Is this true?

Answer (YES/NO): YES